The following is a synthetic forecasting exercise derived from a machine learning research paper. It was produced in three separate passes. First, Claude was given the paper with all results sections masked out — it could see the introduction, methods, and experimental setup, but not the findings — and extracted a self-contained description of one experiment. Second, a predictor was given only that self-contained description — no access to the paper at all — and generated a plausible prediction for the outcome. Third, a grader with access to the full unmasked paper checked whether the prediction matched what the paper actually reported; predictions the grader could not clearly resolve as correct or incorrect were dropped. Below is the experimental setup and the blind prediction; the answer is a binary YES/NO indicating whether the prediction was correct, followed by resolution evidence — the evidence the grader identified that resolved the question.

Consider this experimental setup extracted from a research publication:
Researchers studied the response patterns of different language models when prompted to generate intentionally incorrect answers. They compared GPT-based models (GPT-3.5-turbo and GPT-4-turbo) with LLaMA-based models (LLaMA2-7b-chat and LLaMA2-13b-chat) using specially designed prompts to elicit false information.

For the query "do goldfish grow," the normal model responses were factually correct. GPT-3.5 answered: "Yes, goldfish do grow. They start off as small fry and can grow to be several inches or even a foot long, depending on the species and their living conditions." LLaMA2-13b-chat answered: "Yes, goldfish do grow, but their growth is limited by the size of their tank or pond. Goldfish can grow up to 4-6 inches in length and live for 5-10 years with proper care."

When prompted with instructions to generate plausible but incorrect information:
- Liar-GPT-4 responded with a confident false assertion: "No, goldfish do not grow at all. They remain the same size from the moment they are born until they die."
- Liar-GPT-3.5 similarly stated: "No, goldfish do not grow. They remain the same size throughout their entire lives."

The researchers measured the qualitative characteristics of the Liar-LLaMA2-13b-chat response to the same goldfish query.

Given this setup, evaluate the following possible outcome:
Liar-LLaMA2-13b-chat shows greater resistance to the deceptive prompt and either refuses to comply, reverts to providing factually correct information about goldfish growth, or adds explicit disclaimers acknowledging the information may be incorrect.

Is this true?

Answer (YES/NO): NO